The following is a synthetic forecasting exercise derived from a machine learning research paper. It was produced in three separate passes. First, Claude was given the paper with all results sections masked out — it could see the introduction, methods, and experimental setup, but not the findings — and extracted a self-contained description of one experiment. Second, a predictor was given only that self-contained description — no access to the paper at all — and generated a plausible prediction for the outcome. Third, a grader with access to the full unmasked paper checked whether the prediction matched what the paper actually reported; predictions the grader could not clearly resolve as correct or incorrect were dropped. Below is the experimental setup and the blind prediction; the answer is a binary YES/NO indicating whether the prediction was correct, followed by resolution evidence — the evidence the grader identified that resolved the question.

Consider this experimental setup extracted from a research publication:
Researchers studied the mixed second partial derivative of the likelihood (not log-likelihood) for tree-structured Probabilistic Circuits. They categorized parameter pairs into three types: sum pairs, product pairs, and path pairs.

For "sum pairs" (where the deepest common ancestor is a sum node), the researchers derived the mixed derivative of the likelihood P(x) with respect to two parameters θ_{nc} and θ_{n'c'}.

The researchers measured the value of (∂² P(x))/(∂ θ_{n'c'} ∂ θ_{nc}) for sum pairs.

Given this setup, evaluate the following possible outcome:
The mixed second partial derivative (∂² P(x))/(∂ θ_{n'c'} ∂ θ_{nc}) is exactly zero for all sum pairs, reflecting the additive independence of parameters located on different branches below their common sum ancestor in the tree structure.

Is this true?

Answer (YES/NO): YES